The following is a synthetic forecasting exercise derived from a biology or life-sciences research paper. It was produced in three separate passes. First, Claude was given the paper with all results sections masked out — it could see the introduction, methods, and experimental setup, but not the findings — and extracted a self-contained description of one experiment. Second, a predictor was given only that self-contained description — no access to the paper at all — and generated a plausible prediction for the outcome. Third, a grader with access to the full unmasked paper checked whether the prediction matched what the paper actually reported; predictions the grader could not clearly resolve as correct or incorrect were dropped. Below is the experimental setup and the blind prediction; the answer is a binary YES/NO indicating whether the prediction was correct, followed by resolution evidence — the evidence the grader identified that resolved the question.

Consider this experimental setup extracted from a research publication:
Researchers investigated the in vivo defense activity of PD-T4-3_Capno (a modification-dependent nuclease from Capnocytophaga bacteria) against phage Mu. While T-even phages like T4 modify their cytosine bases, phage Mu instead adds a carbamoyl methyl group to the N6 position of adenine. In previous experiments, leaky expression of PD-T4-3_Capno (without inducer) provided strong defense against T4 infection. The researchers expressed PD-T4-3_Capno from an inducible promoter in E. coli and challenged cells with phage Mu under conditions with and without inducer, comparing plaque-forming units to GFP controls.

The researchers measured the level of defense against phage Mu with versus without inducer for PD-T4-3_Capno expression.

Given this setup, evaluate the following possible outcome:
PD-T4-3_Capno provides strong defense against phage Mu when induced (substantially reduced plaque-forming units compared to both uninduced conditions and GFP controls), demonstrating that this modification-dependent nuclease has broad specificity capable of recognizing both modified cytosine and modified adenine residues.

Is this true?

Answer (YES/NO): YES